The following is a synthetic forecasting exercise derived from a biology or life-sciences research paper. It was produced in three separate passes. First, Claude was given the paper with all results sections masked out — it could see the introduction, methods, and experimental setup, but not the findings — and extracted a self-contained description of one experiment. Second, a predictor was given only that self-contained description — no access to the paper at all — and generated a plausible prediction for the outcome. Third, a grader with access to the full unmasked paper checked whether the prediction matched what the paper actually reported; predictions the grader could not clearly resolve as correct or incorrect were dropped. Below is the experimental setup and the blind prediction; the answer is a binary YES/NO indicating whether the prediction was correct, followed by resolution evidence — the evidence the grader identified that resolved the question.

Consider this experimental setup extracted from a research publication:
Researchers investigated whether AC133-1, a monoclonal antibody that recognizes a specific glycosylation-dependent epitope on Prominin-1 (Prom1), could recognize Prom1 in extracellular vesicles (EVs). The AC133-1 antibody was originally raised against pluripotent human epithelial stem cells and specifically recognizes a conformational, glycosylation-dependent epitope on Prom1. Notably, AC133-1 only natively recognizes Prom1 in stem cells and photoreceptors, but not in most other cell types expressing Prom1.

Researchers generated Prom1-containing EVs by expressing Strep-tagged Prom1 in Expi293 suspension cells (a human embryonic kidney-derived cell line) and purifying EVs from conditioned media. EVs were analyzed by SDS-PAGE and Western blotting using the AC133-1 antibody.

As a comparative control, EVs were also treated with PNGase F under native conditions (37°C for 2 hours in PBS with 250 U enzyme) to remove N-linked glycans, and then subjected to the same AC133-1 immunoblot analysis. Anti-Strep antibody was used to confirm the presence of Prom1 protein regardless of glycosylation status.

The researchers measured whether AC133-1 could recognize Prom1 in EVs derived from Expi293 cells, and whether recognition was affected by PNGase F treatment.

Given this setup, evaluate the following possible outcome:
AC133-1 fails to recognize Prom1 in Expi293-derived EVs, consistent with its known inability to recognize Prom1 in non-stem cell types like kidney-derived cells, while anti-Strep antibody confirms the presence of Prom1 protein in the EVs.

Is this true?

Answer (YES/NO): NO